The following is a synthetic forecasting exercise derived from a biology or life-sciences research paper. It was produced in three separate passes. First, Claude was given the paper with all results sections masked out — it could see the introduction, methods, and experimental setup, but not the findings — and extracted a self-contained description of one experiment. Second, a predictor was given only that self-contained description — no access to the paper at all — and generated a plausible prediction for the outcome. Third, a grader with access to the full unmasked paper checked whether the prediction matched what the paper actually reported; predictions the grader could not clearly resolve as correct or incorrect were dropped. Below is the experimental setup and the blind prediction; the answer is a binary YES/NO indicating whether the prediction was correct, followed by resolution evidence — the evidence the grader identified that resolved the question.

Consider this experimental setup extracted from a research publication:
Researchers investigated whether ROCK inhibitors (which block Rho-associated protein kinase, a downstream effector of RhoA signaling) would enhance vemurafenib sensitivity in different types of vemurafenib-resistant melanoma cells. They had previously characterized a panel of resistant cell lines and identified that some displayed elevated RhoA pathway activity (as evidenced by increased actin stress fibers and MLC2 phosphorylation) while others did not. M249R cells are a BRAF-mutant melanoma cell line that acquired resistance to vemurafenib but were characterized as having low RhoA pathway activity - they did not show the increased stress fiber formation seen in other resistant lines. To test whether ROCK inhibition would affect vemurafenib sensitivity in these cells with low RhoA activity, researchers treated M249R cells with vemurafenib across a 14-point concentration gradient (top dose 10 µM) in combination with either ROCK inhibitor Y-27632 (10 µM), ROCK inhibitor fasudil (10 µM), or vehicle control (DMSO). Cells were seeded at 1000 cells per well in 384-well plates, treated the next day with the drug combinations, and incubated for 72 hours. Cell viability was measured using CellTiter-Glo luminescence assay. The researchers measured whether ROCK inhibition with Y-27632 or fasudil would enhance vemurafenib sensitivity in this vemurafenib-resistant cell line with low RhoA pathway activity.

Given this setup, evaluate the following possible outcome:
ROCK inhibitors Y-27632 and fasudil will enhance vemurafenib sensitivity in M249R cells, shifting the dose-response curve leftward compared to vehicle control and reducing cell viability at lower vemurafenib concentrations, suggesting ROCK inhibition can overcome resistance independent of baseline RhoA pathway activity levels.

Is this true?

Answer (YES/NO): NO